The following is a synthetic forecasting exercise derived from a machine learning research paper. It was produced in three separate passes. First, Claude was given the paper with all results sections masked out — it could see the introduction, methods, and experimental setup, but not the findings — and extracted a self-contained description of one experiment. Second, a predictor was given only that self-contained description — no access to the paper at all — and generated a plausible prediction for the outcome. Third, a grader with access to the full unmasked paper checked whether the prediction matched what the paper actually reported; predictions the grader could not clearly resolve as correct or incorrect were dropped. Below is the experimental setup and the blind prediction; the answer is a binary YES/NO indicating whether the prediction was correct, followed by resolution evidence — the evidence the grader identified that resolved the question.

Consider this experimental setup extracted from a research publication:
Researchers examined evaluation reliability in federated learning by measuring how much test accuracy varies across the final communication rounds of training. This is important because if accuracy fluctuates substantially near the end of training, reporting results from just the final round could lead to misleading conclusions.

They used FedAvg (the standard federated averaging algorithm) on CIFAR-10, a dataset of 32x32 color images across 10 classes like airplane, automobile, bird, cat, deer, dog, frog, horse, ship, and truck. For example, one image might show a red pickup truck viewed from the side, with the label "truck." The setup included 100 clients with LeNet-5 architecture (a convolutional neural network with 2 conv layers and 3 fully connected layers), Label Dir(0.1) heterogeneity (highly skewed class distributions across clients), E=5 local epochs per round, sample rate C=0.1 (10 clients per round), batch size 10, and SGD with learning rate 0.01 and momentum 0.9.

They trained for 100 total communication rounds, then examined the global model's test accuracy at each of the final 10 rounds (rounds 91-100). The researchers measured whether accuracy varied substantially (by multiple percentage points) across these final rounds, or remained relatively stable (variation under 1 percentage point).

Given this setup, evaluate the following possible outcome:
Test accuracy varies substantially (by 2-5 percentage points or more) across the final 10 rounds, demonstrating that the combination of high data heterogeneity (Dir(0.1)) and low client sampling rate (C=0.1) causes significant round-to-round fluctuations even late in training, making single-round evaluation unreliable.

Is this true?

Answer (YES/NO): YES